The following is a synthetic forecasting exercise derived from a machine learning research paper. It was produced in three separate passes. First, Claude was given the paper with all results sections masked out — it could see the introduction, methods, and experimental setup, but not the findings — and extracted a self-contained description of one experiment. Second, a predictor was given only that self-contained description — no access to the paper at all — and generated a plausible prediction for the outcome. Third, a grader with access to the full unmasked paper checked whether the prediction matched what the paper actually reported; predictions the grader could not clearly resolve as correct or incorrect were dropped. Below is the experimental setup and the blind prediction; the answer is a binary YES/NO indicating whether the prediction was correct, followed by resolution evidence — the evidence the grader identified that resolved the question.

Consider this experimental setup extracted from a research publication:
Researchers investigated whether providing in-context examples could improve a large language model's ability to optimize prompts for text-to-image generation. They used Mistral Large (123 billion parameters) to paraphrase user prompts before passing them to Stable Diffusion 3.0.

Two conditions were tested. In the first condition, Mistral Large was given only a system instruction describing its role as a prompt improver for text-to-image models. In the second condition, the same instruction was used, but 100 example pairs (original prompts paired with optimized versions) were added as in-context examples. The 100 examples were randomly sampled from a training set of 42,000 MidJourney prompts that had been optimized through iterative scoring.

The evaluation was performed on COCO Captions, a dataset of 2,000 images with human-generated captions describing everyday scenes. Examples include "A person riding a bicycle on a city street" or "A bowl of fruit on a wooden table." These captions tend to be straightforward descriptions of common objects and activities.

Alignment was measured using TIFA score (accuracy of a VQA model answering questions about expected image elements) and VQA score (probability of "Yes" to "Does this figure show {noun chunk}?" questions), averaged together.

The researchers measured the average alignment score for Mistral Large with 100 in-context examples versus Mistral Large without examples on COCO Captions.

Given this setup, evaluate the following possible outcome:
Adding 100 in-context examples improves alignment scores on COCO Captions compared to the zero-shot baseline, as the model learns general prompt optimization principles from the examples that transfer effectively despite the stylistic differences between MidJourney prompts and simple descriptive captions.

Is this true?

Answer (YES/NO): NO